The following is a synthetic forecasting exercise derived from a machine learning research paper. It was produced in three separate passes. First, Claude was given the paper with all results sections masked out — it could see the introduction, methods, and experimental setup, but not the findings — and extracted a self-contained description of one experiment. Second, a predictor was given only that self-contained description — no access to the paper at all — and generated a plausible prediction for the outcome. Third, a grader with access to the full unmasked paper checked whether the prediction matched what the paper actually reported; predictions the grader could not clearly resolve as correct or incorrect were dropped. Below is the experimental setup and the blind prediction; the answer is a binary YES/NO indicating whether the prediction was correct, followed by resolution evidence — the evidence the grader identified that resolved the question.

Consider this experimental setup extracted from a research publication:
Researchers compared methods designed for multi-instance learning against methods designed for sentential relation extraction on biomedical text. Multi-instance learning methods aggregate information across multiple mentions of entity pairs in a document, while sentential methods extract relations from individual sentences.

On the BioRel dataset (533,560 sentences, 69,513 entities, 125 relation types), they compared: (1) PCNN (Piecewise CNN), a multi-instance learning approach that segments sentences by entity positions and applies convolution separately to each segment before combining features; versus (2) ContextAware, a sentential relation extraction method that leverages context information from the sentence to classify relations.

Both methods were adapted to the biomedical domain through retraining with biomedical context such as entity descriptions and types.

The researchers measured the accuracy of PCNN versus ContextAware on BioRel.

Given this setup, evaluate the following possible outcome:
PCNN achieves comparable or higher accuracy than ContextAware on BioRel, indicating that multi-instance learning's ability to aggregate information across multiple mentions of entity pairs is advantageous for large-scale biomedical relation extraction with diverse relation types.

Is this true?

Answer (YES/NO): NO